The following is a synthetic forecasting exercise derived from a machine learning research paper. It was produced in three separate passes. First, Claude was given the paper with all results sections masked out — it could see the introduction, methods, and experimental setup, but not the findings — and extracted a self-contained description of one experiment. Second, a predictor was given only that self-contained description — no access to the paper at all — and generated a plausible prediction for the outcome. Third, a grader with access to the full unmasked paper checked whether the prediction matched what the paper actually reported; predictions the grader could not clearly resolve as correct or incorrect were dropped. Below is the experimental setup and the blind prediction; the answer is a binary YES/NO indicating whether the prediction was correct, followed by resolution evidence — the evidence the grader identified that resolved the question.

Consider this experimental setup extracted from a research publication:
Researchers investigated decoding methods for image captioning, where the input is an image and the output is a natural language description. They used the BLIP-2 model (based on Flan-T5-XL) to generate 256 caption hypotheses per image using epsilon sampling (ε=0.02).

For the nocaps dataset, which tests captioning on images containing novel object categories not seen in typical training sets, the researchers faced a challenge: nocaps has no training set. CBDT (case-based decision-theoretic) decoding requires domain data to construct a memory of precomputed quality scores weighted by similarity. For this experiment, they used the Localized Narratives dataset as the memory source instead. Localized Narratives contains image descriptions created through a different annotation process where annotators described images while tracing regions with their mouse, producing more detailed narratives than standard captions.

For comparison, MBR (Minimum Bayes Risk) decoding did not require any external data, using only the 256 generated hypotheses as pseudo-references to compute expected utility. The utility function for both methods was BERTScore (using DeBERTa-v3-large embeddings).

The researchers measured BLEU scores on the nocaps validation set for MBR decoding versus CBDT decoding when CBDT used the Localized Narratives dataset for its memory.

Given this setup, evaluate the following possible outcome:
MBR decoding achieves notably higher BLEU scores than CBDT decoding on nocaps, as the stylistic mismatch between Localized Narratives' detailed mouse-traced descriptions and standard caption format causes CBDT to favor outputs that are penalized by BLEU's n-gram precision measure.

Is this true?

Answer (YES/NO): YES